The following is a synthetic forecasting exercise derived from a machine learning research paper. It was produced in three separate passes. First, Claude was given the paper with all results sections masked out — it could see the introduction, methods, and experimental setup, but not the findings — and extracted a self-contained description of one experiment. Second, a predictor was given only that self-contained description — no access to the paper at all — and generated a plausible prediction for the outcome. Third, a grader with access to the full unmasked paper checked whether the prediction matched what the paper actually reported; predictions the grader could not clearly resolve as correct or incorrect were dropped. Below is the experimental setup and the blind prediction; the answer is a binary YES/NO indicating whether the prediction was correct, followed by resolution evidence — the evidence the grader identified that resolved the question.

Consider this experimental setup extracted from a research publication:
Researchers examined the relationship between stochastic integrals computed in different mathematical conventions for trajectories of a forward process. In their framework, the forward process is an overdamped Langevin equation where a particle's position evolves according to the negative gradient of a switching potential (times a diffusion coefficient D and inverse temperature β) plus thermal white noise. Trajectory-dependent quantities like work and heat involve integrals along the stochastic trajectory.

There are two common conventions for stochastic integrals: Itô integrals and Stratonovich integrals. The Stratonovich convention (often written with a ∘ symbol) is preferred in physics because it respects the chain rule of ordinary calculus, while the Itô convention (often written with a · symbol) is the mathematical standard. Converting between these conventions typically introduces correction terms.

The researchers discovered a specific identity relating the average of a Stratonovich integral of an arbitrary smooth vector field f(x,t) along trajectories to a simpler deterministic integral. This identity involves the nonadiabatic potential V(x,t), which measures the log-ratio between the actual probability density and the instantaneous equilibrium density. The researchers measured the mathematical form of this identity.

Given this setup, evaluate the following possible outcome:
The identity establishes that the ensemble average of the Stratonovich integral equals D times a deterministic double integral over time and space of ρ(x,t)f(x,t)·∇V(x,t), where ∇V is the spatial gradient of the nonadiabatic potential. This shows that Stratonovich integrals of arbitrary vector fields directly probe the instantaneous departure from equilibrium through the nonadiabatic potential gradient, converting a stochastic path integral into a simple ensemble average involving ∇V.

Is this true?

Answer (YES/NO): YES